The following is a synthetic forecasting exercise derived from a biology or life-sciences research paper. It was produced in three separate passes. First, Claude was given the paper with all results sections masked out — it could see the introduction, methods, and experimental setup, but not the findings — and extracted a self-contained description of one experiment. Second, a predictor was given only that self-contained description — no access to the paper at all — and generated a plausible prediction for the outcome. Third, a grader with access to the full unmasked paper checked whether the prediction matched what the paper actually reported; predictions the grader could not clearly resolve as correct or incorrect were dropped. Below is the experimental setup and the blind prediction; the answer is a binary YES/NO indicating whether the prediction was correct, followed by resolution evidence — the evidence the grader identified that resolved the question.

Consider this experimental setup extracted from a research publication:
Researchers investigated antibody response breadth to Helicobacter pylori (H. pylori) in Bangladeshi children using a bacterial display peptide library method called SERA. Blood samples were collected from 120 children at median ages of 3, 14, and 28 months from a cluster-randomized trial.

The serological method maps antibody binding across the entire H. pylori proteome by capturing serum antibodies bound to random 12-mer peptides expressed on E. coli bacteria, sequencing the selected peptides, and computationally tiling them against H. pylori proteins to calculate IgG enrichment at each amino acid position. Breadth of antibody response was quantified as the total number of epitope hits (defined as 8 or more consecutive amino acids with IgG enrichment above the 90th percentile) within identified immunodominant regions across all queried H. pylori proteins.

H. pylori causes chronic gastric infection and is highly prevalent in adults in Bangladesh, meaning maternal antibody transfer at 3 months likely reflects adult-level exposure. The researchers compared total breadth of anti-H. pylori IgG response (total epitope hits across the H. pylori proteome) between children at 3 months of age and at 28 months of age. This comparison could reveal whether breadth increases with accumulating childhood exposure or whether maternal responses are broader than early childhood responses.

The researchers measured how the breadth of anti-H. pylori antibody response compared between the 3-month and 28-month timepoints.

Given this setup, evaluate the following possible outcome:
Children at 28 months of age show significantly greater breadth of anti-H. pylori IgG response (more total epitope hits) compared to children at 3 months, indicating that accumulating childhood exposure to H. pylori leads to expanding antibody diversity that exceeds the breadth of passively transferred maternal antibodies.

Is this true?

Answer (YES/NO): NO